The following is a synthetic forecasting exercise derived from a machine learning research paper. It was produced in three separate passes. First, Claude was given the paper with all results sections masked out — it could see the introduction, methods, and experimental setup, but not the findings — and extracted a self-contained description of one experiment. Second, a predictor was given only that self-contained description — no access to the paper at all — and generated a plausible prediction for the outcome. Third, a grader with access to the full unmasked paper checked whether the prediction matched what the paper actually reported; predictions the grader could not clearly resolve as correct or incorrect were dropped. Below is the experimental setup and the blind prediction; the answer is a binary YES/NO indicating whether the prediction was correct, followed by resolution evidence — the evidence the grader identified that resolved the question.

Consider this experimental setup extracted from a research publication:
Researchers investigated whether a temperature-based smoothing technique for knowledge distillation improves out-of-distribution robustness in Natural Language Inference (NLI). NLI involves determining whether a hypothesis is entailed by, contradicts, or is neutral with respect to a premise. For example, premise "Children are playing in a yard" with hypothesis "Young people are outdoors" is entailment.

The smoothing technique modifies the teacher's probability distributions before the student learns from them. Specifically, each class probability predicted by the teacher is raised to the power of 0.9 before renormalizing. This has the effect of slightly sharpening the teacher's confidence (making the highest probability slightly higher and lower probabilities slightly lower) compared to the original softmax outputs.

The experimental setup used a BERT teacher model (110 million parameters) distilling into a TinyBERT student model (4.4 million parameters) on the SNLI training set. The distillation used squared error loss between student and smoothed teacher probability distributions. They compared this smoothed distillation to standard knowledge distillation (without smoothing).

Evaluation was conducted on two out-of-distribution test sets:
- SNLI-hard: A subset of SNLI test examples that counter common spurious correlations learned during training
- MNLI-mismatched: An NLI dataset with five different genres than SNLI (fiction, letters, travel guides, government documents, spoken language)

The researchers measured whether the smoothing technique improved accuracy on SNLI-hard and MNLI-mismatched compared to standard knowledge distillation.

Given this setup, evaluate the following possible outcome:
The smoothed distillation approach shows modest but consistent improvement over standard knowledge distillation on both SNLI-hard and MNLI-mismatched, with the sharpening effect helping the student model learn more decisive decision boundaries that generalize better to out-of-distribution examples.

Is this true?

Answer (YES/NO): NO